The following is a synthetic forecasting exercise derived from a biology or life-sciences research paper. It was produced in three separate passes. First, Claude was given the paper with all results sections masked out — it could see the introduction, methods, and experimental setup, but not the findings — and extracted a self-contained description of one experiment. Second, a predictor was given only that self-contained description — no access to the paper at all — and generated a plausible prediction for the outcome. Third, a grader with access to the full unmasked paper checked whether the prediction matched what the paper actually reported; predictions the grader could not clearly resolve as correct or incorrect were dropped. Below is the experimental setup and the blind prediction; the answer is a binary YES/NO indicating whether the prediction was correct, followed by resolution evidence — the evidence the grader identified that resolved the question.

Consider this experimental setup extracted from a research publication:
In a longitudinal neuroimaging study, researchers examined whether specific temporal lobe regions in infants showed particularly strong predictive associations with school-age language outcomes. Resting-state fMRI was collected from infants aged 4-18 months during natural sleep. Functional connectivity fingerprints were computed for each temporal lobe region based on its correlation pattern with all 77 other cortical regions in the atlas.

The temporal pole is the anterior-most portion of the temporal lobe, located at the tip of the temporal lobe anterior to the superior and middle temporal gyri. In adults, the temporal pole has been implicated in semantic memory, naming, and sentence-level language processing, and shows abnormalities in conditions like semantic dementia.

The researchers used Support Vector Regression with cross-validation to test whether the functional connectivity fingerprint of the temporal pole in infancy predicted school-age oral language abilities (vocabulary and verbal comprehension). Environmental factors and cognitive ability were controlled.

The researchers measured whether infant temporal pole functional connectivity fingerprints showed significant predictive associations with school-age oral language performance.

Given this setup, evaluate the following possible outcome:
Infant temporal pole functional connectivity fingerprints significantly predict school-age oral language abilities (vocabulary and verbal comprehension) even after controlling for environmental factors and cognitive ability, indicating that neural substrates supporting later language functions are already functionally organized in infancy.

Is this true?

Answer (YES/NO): YES